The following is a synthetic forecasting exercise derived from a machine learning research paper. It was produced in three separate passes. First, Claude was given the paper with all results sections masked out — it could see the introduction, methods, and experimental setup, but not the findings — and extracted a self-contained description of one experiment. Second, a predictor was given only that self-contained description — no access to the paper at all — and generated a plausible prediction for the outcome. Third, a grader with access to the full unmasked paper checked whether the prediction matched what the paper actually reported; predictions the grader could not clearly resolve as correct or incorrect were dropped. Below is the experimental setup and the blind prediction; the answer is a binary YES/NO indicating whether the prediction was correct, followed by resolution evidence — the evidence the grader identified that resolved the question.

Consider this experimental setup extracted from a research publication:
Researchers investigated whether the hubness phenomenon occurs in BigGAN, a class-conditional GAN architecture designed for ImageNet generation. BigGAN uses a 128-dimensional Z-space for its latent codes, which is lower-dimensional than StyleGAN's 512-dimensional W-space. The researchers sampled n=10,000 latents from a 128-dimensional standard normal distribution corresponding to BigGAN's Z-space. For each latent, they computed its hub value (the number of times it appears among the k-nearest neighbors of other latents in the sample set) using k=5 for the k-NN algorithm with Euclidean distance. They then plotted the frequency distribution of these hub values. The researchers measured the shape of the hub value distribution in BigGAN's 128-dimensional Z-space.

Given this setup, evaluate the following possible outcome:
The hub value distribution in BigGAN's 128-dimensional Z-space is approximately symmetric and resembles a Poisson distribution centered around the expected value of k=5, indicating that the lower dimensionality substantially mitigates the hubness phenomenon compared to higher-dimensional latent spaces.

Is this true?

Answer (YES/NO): NO